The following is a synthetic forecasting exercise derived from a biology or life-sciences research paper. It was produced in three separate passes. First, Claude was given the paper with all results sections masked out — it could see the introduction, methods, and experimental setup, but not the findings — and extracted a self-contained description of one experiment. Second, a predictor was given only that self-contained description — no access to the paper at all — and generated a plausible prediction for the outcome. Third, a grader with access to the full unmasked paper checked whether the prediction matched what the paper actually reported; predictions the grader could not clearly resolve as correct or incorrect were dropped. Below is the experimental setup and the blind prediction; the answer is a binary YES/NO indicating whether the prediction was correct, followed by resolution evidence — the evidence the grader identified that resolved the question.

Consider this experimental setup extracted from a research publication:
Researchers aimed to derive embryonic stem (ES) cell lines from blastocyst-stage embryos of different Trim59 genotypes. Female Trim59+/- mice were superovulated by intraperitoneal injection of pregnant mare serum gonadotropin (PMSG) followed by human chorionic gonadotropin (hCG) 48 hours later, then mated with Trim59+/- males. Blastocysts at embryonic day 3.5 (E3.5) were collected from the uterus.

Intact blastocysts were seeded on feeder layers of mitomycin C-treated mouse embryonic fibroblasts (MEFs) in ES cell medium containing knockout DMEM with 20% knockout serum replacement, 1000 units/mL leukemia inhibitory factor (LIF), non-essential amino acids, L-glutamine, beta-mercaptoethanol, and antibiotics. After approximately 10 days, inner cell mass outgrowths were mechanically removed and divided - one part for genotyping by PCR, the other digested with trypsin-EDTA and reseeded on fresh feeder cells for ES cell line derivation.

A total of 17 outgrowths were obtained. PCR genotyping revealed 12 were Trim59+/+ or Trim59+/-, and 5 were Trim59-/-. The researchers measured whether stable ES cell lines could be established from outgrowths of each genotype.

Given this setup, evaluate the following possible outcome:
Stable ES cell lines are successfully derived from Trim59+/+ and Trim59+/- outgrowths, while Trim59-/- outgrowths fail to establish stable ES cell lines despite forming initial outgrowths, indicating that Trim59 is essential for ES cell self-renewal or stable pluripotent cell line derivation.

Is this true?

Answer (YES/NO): YES